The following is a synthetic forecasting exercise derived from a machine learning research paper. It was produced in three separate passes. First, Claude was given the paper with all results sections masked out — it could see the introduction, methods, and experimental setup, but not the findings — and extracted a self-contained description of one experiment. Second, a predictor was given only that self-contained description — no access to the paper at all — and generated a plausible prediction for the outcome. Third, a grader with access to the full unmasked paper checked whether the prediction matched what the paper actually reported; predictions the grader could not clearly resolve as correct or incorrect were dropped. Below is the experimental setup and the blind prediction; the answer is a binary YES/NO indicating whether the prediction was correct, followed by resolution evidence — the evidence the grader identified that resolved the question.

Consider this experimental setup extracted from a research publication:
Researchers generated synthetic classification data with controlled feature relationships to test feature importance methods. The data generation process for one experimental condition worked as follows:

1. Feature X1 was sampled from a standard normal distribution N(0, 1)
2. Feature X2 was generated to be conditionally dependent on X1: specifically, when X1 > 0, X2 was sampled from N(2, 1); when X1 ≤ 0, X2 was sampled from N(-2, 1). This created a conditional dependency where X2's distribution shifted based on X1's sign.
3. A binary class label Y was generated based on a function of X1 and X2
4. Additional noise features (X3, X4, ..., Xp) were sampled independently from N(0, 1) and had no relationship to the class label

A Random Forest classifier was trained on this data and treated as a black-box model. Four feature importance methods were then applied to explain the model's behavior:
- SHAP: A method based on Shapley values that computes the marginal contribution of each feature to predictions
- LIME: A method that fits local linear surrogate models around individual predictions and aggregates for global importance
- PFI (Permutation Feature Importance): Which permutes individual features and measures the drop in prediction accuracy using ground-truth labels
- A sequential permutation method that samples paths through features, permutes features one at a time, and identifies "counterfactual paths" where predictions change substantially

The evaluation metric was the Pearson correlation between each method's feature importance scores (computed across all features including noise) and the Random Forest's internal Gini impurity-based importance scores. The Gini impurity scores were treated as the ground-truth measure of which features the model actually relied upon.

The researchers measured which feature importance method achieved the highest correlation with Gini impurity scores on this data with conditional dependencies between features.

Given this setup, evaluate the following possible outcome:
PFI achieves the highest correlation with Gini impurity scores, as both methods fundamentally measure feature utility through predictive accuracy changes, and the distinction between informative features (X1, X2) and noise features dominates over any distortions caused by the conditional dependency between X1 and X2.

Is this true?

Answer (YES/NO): NO